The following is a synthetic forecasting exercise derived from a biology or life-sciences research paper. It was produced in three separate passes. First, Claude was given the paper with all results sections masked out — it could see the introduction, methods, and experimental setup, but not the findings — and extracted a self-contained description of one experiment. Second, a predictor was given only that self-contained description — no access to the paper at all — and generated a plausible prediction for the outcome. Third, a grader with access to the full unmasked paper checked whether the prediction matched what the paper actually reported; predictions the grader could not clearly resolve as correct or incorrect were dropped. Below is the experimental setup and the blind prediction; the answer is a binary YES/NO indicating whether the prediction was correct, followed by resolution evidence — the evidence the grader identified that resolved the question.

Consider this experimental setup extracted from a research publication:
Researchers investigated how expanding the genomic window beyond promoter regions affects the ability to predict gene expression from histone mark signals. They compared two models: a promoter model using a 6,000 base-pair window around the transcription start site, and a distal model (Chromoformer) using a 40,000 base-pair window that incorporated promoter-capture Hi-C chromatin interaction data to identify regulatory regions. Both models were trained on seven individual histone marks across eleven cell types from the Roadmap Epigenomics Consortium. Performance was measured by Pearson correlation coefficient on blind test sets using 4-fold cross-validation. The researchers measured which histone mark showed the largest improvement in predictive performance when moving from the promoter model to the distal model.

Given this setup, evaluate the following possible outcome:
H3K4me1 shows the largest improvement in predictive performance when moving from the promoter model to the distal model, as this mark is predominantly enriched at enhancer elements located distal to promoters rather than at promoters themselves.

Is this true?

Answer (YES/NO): NO